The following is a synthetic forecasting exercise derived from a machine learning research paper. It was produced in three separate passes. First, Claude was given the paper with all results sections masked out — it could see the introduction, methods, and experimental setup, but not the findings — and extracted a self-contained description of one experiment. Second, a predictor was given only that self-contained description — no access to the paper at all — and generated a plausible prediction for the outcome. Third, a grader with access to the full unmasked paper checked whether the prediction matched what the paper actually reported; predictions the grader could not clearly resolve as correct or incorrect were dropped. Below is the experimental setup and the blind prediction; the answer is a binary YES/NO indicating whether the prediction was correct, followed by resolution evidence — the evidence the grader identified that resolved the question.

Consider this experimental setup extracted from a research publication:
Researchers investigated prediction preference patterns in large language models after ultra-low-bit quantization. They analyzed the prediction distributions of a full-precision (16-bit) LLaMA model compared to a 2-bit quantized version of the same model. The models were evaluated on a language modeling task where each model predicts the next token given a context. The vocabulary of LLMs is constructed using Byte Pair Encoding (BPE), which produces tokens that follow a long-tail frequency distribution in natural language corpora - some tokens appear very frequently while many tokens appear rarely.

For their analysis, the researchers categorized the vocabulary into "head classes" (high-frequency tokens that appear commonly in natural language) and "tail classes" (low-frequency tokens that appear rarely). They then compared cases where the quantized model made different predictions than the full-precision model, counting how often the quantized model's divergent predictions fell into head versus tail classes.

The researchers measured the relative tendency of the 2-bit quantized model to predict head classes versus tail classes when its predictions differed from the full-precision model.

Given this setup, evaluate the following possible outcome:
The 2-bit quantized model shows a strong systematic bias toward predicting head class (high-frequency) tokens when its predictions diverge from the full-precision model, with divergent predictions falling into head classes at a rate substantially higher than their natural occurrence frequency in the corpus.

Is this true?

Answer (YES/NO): YES